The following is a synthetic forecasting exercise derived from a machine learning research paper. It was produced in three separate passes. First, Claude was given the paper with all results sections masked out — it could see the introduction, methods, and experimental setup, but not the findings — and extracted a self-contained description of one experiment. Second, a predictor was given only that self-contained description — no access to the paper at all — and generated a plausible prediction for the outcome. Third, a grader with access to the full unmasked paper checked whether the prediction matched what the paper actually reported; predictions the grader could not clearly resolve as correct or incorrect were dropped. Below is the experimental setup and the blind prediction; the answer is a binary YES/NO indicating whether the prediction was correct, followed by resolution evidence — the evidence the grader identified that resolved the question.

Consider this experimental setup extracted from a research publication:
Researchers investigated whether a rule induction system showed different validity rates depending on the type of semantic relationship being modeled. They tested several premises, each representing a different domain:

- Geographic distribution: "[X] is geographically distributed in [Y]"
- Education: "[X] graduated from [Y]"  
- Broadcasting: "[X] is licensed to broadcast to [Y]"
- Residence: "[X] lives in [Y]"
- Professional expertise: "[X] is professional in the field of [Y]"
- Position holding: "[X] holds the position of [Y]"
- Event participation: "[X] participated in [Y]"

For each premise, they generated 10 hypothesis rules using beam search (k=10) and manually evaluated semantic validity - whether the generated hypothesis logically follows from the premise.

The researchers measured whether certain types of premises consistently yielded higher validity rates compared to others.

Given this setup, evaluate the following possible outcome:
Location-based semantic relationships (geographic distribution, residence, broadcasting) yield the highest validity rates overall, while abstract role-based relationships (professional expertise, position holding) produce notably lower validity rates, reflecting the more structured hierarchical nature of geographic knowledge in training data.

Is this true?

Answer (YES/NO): NO